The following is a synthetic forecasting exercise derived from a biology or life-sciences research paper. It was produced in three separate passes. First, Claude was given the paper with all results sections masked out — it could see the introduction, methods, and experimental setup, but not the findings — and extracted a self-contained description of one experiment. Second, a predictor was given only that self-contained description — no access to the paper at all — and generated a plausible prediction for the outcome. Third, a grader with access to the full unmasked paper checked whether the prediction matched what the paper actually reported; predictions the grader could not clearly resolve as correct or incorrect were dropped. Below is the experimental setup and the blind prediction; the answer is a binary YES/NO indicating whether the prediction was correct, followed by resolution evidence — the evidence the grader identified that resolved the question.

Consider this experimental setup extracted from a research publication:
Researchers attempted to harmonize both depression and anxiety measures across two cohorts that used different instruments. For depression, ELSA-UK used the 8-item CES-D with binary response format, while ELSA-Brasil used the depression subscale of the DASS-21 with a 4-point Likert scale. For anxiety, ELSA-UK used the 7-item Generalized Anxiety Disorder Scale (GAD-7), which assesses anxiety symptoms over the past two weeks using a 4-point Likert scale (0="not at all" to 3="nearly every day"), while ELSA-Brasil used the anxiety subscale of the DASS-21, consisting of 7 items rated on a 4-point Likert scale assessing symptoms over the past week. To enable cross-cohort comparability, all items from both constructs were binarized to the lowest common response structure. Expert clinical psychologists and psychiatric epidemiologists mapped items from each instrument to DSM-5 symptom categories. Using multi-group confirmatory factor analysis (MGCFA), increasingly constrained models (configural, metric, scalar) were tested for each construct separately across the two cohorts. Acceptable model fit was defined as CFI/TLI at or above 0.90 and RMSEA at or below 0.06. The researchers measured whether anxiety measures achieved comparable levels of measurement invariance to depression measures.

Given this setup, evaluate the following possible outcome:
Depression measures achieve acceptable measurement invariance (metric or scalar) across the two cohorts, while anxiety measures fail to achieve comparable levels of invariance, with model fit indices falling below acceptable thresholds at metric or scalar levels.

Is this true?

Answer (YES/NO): NO